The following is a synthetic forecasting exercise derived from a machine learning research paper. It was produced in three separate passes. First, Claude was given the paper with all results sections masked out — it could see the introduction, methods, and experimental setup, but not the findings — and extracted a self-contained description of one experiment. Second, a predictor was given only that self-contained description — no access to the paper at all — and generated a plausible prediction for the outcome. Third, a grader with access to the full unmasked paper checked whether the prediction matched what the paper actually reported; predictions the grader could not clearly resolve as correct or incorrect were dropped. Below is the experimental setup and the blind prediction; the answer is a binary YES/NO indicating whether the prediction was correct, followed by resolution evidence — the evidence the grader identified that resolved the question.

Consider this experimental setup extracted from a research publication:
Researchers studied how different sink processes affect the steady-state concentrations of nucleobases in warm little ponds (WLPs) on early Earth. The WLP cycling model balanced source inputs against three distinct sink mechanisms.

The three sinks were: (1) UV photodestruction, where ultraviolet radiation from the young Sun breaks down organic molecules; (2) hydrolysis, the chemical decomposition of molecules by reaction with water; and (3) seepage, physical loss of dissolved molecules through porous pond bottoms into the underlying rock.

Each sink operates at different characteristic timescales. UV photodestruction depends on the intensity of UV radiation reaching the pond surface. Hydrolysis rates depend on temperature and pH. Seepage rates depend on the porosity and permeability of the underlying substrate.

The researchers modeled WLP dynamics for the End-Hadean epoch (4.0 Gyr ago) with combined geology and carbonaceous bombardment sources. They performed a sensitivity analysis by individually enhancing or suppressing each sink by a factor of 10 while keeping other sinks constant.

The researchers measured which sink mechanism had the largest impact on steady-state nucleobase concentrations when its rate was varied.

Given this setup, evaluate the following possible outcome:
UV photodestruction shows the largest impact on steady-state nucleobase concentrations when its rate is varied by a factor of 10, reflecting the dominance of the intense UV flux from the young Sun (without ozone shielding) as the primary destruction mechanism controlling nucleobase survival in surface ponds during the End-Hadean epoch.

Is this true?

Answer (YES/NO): NO